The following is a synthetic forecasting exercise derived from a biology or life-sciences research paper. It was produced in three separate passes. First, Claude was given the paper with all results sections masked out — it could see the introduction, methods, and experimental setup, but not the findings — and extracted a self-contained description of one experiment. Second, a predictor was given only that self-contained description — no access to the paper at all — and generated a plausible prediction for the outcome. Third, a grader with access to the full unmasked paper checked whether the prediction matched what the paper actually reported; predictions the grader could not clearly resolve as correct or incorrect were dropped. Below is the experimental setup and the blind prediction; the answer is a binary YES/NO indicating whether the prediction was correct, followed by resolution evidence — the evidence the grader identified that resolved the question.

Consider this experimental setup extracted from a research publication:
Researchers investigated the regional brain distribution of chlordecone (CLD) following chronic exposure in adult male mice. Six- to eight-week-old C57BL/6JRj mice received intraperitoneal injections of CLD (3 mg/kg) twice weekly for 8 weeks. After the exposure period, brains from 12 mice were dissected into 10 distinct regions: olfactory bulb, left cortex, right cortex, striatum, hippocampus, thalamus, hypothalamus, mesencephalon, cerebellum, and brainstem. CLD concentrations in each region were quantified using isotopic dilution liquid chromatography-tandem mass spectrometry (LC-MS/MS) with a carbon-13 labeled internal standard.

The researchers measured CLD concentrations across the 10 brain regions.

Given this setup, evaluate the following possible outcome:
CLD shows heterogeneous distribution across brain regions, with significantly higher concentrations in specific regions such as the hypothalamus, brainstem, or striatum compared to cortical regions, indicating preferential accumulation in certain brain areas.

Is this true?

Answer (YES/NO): NO